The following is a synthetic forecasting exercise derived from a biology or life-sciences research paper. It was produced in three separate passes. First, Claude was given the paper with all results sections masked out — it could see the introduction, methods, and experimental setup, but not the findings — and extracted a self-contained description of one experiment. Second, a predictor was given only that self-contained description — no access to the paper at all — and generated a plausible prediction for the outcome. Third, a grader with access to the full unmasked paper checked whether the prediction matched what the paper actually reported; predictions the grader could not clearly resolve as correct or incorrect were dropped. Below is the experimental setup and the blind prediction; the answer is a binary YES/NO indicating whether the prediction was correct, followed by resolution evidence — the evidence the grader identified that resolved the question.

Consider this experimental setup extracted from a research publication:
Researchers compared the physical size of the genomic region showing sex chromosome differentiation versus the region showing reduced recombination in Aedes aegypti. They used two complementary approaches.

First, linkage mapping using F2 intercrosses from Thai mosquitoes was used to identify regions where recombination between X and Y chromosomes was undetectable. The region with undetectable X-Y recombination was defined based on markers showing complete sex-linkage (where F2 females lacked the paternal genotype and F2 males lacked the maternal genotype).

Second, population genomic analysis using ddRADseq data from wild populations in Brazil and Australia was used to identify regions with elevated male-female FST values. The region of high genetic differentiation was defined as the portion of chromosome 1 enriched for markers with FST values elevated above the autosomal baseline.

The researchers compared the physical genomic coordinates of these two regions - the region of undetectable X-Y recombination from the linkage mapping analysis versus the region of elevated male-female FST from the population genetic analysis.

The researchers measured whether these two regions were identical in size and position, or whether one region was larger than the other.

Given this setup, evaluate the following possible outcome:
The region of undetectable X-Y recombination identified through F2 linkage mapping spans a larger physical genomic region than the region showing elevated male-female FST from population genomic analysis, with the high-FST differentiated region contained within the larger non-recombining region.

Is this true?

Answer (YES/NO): YES